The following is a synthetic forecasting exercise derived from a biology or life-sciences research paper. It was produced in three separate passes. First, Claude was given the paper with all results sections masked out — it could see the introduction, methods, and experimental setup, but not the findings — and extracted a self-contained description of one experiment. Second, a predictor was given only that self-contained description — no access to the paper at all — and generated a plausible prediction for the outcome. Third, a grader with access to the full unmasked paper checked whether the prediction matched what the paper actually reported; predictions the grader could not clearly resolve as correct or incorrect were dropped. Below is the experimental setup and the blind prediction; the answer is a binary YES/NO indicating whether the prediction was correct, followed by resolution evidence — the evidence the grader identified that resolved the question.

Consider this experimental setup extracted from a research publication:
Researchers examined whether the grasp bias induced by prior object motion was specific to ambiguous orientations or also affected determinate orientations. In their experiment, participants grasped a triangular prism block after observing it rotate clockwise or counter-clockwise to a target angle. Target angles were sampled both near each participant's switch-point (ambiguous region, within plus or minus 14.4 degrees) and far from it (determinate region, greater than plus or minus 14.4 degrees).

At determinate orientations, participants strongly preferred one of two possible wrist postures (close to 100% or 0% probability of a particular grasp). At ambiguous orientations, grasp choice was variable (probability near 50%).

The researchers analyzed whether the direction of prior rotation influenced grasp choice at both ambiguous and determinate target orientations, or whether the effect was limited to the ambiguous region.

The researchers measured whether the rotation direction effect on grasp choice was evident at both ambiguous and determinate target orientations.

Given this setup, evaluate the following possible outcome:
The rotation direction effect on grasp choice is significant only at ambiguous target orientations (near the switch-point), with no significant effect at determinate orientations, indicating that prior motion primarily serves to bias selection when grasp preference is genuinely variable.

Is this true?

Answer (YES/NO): NO